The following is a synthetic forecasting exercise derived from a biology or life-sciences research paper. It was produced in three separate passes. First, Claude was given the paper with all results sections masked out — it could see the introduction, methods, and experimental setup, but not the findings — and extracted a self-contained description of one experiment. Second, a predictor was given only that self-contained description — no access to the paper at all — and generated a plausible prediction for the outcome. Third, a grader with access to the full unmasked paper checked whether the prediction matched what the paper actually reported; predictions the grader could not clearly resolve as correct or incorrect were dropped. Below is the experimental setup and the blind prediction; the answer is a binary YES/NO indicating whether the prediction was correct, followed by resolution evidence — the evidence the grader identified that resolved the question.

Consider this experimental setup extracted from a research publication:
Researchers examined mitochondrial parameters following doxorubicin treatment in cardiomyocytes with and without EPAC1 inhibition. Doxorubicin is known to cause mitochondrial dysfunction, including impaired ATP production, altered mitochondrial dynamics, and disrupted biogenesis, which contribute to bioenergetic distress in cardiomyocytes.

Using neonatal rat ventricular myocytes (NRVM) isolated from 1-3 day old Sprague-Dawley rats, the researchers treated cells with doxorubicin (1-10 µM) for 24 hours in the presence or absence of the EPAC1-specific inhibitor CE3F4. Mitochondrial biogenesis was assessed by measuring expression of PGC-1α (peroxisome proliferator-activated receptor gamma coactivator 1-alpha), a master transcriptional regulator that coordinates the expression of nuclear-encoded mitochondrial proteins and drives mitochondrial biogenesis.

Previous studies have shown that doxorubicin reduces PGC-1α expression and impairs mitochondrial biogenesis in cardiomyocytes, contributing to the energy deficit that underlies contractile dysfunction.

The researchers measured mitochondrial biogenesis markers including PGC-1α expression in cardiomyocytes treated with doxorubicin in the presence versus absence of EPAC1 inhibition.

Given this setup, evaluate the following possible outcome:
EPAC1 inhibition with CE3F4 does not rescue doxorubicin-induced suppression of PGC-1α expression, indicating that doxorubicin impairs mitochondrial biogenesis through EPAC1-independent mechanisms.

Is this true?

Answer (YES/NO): NO